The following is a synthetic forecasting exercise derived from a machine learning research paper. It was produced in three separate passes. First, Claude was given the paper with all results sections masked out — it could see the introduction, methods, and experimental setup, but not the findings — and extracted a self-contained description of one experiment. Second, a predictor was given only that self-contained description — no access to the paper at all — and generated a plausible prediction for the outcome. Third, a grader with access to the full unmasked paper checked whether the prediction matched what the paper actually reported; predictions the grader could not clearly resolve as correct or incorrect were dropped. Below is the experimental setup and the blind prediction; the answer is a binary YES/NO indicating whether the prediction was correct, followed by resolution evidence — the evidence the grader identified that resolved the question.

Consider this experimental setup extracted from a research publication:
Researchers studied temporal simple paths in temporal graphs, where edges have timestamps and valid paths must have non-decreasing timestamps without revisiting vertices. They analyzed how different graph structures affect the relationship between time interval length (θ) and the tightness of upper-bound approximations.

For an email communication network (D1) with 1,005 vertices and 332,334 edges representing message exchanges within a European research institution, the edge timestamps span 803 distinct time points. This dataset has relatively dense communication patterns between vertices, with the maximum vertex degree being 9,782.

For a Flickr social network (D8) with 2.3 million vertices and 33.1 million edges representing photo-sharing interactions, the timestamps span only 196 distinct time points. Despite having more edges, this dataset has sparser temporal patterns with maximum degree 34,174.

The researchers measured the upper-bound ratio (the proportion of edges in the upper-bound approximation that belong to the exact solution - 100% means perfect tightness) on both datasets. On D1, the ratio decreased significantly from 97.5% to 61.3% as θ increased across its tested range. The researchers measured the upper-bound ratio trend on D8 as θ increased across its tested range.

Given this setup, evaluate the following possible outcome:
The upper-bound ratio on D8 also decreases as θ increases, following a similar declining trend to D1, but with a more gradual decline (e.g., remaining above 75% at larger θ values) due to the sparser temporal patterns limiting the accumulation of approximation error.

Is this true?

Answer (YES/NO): NO